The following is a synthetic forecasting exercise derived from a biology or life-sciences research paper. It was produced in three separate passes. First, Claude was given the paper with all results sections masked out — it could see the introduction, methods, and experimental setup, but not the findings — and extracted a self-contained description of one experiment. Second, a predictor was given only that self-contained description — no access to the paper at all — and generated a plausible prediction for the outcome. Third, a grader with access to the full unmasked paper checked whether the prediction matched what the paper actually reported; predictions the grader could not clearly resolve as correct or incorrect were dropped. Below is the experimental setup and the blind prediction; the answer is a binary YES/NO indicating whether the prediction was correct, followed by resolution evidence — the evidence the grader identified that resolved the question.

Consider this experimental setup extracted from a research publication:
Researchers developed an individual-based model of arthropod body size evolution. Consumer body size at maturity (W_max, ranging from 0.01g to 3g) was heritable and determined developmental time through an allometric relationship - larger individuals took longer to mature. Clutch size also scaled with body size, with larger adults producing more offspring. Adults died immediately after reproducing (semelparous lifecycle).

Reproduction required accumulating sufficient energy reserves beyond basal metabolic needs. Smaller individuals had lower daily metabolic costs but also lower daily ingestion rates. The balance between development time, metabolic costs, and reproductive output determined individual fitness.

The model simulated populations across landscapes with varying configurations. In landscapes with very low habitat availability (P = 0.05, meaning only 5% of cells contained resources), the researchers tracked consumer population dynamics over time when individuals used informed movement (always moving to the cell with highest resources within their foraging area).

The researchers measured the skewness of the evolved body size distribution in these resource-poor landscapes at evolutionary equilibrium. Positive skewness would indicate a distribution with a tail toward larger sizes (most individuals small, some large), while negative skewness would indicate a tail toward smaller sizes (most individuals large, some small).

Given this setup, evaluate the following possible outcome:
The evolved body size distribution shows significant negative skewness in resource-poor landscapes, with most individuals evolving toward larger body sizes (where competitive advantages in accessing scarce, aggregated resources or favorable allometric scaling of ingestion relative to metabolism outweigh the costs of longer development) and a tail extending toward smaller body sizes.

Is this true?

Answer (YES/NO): NO